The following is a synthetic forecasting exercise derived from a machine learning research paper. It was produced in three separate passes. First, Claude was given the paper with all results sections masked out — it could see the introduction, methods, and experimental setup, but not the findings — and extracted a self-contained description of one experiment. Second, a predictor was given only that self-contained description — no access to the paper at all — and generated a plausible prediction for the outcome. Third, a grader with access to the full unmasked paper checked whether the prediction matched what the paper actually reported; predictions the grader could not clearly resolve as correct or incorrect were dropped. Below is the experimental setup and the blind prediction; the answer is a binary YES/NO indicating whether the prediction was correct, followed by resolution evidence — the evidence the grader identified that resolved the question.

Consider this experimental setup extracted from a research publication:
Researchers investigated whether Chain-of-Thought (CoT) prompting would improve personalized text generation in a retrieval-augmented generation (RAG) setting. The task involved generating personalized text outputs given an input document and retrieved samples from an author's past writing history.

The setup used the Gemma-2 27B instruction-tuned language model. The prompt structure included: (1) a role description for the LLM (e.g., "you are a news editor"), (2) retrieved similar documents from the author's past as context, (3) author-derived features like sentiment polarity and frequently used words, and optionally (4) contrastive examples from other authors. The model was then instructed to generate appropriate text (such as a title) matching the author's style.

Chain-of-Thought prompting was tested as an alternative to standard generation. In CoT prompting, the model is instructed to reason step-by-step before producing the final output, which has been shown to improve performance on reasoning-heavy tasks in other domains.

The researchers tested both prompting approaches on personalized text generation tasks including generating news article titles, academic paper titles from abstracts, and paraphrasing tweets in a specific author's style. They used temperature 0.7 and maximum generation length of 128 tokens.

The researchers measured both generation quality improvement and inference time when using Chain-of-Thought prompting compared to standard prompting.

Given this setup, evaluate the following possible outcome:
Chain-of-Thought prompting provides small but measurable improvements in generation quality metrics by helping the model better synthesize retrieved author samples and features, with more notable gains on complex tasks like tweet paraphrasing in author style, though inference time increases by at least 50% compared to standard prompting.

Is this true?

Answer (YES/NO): NO